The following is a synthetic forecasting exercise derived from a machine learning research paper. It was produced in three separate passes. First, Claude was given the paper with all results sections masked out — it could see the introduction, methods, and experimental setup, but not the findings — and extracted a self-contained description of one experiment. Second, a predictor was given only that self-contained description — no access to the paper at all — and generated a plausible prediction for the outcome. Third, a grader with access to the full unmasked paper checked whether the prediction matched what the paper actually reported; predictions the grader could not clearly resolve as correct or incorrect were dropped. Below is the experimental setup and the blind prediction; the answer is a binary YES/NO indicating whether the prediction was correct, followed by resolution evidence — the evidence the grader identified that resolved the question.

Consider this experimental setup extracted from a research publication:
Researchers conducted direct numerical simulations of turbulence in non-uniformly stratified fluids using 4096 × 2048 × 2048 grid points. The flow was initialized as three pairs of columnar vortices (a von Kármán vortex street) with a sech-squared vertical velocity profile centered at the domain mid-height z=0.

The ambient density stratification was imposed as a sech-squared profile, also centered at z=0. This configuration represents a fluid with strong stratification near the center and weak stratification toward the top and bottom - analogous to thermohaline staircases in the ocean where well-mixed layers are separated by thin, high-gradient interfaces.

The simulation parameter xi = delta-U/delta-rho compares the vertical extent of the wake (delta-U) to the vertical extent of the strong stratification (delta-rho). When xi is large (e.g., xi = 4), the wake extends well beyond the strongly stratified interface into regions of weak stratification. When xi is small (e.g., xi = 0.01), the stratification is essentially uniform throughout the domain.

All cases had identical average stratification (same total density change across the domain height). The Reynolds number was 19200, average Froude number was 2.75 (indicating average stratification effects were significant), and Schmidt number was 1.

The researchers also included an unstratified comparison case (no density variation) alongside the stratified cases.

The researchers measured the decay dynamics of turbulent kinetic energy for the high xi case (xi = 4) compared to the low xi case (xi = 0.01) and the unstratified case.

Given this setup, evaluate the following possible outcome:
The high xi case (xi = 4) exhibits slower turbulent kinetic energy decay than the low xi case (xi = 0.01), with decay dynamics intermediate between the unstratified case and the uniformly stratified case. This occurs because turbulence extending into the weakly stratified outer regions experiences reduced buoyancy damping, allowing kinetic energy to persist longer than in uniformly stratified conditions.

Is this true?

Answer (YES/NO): NO